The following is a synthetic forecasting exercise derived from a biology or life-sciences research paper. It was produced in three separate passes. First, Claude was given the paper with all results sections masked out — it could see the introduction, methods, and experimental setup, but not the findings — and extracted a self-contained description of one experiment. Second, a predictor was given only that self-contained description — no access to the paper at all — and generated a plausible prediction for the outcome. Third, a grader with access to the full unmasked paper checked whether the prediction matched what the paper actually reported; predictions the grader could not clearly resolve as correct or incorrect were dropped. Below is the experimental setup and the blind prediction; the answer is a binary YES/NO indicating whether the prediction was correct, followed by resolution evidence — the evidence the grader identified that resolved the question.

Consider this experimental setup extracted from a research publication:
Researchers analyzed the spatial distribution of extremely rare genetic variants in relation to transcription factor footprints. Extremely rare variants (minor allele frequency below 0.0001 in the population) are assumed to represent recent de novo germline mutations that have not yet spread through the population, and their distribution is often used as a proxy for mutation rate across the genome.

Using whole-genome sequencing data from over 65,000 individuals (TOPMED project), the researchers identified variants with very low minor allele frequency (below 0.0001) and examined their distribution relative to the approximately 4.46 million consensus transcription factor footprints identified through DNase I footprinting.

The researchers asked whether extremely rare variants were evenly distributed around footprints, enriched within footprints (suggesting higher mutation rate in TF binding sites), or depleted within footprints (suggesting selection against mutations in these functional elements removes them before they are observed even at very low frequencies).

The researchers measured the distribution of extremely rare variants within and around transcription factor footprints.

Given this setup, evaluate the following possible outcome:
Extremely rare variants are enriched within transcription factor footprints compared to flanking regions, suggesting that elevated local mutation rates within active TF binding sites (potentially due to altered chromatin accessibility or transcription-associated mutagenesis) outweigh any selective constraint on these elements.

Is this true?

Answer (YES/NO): YES